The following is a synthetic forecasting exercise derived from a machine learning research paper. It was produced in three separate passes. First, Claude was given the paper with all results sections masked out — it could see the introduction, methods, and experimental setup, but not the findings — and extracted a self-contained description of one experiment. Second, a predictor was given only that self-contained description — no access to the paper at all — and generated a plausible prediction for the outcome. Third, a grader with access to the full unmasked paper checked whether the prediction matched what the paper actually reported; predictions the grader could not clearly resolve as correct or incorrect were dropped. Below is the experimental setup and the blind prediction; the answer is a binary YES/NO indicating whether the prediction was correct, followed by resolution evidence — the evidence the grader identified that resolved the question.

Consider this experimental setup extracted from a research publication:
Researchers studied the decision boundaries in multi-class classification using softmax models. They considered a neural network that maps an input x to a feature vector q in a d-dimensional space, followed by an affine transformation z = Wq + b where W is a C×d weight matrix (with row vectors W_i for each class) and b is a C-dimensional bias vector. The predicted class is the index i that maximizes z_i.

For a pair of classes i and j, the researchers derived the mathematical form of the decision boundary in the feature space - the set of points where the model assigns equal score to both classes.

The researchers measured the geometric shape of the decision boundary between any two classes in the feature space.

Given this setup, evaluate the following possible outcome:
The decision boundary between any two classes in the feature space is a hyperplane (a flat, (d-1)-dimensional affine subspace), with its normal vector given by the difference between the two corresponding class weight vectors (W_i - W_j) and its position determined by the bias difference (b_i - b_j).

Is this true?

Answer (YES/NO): YES